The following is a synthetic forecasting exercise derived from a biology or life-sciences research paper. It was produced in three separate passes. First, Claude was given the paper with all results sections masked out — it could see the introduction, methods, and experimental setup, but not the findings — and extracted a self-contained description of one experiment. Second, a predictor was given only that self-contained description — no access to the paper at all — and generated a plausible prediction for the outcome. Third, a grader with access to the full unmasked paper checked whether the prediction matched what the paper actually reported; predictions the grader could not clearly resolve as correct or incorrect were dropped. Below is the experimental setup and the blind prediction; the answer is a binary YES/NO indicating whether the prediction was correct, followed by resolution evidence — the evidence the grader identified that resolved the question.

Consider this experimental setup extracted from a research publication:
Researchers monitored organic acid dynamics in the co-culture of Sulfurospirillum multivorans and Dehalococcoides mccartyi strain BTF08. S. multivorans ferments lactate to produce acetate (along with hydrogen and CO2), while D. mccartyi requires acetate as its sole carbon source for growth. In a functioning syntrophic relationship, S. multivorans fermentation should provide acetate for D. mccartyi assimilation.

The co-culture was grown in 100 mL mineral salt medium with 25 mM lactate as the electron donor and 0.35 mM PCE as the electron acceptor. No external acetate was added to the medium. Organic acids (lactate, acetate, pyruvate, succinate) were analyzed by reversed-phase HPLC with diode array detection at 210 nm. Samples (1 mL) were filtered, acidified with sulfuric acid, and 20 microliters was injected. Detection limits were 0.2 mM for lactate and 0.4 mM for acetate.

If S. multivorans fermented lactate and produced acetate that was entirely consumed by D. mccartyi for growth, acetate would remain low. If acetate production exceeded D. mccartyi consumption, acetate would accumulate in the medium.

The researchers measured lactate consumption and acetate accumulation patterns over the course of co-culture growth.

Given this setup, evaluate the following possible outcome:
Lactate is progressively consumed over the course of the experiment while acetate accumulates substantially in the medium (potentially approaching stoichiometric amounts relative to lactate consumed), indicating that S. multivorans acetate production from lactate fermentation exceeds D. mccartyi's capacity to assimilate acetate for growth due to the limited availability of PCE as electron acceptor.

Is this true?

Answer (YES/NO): YES